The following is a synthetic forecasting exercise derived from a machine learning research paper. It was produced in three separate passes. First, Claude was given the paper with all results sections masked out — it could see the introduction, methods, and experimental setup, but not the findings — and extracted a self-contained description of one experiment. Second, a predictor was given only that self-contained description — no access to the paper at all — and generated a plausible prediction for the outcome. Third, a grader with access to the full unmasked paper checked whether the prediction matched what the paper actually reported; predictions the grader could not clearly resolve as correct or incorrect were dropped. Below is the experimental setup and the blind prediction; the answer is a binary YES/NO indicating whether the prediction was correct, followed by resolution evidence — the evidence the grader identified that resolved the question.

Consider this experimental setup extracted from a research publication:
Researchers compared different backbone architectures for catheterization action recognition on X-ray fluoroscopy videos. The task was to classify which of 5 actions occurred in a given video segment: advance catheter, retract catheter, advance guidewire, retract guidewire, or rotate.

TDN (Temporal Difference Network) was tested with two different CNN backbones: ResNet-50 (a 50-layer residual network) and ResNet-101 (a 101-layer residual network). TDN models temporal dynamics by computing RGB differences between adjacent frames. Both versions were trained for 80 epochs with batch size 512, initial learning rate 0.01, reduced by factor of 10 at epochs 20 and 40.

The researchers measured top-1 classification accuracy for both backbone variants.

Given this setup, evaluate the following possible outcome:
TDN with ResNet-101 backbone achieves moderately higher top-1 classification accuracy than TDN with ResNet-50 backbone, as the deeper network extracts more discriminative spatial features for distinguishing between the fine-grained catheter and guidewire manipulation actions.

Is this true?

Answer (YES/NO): YES